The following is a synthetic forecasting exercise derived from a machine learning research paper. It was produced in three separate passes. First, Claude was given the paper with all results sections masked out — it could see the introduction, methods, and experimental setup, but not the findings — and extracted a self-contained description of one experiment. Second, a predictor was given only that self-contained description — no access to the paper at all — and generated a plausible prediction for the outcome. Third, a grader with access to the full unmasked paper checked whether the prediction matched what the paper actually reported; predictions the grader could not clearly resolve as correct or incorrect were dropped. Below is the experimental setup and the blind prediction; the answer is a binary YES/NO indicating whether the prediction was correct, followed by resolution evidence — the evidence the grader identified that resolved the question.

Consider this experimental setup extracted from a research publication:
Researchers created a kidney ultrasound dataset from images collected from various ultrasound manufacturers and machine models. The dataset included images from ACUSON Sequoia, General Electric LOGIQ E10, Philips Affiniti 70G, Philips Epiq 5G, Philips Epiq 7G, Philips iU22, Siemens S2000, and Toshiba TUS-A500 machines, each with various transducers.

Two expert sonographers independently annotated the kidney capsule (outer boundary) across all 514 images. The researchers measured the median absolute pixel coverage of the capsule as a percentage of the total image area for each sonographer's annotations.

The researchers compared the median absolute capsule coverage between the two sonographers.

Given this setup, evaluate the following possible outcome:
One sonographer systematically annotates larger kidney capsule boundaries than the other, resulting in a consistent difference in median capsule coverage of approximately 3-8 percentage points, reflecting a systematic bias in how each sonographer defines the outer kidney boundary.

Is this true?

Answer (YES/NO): NO